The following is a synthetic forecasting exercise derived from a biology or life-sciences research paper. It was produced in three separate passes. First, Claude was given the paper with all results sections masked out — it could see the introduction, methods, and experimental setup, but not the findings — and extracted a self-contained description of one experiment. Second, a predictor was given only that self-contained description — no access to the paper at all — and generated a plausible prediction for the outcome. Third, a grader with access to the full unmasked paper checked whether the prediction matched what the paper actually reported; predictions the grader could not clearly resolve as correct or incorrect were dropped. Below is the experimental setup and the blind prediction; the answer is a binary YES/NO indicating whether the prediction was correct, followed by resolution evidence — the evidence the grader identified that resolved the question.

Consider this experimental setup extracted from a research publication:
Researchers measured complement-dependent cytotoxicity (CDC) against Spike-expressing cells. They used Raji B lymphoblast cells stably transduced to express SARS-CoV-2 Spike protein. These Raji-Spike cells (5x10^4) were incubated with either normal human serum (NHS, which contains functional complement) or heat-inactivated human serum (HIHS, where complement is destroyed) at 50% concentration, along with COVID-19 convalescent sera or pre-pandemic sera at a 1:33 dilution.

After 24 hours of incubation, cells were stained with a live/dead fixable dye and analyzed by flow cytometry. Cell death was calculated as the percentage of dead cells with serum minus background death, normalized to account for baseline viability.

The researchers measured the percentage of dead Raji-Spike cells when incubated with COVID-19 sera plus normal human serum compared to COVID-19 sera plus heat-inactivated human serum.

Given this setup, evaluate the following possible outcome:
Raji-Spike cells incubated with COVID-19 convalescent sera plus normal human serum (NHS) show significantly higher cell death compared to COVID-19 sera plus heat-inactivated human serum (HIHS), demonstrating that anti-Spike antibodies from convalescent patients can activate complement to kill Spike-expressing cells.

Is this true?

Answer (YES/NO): YES